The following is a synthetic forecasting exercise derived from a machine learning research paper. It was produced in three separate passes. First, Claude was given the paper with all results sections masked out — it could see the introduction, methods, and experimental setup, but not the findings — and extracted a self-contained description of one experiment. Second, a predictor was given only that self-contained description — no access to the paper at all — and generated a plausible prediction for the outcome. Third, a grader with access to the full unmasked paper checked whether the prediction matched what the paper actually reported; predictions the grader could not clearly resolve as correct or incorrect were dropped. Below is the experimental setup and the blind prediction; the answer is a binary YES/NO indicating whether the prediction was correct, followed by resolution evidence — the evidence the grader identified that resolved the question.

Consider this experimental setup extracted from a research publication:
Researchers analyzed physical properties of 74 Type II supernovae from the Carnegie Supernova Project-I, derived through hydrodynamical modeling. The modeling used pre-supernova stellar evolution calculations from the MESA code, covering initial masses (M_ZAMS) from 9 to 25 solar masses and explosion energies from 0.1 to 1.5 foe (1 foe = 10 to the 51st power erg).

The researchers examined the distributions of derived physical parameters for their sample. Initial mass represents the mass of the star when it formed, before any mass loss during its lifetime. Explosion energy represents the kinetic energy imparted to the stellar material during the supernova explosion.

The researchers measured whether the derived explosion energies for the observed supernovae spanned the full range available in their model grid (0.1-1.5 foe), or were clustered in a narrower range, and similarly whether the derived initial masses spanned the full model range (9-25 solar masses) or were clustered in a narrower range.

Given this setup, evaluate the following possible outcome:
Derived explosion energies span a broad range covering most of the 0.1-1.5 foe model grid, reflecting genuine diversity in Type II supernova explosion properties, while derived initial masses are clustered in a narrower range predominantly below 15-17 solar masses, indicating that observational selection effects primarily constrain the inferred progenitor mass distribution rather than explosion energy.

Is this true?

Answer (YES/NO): NO